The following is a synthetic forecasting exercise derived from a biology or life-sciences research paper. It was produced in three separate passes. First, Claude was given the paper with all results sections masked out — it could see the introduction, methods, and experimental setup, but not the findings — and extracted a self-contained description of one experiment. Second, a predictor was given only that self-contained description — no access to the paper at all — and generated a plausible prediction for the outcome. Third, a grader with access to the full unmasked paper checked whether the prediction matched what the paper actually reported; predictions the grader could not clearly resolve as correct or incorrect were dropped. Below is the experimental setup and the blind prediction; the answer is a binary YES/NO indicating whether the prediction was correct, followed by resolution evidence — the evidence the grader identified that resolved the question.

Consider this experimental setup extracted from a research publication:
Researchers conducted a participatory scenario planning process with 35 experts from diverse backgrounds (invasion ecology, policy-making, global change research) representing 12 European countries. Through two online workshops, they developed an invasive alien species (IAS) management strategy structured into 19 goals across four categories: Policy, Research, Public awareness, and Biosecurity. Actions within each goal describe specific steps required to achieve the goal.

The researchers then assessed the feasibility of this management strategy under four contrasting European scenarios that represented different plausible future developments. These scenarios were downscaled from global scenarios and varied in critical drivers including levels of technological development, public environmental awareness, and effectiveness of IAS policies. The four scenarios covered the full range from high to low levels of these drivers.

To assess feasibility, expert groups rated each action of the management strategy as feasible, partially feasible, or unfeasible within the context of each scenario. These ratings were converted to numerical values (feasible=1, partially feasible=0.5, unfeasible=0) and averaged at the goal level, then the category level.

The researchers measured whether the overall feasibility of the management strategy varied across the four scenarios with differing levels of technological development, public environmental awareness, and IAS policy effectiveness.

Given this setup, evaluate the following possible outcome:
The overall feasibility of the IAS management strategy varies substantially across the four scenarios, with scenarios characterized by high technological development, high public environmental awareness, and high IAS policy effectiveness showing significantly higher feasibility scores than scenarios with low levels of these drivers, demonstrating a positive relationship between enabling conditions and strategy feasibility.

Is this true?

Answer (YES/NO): YES